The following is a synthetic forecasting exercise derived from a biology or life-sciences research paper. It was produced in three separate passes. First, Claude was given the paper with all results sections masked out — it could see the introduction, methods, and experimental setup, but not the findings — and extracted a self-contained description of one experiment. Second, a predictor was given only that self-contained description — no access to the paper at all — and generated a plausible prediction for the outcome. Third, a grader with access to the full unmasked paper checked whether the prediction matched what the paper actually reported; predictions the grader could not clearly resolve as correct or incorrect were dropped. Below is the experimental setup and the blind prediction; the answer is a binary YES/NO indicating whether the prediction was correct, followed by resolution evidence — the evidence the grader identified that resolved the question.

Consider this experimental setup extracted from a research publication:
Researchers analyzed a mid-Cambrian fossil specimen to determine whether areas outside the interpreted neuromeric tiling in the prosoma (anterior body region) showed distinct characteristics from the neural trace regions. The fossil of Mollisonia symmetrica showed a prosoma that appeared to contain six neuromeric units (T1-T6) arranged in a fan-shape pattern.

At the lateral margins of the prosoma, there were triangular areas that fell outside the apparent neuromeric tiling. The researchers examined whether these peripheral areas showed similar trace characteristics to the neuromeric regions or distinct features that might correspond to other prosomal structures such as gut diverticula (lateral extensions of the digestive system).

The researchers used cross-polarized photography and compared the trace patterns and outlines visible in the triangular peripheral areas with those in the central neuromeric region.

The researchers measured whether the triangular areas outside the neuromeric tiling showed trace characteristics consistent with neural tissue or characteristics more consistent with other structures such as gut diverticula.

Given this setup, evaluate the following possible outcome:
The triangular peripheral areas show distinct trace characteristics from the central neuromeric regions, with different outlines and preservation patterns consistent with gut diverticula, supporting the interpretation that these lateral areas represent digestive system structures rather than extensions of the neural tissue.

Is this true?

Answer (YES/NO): NO